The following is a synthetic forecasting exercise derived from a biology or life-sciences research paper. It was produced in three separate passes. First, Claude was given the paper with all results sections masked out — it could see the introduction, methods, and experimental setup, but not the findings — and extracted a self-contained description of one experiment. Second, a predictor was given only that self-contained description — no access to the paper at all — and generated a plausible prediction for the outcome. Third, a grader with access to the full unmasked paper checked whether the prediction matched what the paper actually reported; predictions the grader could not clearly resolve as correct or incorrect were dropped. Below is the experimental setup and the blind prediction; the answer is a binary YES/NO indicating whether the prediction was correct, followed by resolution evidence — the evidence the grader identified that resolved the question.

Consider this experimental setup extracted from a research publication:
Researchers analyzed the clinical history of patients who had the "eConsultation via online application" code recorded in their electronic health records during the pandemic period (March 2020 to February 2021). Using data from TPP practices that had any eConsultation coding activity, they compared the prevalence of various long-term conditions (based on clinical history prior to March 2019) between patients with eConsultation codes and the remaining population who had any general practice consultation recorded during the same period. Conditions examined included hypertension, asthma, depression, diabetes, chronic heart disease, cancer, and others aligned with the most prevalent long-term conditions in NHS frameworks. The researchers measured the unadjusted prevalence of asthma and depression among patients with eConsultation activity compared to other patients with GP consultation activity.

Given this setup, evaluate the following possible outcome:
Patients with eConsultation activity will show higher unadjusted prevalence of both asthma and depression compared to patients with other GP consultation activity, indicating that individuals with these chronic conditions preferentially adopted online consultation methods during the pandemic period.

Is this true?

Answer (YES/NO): YES